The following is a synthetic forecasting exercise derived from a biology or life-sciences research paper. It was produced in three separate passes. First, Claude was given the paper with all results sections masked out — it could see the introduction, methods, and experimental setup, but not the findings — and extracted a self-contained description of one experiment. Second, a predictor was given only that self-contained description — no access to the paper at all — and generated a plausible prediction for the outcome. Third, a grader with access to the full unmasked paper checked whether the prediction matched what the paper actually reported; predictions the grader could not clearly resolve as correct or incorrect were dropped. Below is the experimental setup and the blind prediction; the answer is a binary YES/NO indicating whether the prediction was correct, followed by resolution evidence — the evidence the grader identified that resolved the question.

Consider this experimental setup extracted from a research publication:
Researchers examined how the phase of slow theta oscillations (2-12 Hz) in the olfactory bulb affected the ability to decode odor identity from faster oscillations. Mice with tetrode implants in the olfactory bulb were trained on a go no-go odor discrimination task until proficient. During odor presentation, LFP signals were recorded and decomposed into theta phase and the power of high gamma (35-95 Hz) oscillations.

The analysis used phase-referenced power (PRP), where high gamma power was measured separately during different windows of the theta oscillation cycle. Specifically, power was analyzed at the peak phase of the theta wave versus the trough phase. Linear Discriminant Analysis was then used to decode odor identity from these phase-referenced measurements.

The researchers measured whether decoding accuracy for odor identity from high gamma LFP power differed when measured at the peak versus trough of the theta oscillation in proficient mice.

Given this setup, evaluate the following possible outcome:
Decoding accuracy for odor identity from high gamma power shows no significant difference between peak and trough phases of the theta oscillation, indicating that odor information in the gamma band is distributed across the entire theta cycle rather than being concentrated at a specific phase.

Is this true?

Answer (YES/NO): NO